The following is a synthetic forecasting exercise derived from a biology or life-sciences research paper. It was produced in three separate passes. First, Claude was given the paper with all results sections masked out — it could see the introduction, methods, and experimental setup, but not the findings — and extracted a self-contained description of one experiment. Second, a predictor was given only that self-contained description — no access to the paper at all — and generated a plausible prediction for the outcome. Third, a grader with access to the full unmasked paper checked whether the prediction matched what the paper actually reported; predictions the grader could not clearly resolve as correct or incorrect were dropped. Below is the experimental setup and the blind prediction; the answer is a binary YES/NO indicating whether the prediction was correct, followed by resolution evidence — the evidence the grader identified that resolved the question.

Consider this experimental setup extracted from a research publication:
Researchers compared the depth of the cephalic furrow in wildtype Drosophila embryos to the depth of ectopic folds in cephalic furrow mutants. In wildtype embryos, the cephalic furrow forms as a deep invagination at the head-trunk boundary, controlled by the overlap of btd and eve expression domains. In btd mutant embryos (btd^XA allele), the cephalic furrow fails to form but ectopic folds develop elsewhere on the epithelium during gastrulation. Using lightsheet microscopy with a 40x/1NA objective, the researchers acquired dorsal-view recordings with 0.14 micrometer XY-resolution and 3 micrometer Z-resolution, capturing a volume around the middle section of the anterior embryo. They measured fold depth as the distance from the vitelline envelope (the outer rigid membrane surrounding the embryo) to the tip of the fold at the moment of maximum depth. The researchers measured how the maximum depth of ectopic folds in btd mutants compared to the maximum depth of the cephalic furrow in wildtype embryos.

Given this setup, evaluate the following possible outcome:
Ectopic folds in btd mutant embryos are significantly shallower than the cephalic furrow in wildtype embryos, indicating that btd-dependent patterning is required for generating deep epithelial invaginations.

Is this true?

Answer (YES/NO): YES